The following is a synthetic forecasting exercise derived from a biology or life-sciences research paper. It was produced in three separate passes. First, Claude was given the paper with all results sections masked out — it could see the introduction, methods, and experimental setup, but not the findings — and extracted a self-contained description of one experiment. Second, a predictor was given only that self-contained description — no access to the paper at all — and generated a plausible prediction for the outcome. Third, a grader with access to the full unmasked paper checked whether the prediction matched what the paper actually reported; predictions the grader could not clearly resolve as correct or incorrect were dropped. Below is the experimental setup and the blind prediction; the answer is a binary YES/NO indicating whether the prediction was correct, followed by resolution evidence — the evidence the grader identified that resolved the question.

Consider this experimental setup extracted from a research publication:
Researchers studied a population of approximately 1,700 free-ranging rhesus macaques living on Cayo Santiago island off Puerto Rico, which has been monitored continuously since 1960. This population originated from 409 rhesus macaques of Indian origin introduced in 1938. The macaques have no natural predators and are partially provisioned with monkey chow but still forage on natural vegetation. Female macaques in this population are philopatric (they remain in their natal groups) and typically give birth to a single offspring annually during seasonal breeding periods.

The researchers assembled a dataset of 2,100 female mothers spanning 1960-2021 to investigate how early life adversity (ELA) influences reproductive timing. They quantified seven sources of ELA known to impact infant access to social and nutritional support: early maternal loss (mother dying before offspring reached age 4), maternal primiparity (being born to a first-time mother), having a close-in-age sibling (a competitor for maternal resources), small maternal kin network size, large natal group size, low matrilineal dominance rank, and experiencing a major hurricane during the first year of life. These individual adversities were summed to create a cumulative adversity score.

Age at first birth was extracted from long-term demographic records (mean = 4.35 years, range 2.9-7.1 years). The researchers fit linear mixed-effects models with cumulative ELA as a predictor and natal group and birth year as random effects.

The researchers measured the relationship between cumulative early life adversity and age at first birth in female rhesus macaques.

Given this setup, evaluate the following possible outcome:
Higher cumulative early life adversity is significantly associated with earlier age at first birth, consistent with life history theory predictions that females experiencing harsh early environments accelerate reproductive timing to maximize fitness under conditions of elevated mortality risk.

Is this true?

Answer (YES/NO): NO